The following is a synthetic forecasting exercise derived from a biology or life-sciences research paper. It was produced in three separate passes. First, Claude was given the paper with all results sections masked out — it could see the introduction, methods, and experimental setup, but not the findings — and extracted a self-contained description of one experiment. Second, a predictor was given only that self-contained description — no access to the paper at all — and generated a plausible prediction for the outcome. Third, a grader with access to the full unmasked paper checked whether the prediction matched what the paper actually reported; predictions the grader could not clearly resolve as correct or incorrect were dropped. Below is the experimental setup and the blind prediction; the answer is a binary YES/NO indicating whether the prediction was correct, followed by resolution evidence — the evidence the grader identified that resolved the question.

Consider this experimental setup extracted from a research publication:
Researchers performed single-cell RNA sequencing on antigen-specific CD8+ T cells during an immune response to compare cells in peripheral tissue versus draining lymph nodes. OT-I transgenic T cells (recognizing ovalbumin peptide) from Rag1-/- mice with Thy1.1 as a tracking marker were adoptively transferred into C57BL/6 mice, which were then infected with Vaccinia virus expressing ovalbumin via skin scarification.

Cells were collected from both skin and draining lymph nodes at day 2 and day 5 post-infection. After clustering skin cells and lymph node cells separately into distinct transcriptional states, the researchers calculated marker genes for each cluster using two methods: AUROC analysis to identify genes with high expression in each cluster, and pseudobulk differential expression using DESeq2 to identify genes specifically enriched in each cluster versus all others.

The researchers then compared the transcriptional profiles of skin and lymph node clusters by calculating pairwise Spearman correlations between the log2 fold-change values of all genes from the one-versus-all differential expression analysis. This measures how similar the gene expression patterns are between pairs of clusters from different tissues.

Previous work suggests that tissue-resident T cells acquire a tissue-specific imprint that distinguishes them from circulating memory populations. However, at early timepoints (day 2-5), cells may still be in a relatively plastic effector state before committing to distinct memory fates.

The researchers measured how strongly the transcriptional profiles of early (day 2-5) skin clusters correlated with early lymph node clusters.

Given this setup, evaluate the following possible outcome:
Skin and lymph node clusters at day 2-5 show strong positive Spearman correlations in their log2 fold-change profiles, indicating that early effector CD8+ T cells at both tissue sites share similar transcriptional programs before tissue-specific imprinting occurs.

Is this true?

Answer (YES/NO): NO